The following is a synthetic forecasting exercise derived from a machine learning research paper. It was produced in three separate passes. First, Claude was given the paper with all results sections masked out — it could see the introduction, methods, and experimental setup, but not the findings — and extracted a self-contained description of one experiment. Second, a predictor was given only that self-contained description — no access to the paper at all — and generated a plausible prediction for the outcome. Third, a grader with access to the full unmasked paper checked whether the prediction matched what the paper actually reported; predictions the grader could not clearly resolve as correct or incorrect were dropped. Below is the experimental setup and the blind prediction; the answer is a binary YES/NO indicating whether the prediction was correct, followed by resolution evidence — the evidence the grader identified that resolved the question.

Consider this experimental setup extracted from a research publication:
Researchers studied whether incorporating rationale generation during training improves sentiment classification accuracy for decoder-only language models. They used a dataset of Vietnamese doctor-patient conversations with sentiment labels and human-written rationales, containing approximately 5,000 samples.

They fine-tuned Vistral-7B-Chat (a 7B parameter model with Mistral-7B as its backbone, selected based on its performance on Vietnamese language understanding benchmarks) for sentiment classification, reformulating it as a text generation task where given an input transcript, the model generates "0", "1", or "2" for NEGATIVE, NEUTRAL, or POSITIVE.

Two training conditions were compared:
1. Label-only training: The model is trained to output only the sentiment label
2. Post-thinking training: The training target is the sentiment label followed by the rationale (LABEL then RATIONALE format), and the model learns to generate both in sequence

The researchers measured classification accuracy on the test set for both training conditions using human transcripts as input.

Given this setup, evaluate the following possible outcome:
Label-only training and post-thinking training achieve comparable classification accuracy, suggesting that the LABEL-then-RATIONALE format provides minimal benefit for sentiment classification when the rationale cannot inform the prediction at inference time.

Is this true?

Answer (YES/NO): NO